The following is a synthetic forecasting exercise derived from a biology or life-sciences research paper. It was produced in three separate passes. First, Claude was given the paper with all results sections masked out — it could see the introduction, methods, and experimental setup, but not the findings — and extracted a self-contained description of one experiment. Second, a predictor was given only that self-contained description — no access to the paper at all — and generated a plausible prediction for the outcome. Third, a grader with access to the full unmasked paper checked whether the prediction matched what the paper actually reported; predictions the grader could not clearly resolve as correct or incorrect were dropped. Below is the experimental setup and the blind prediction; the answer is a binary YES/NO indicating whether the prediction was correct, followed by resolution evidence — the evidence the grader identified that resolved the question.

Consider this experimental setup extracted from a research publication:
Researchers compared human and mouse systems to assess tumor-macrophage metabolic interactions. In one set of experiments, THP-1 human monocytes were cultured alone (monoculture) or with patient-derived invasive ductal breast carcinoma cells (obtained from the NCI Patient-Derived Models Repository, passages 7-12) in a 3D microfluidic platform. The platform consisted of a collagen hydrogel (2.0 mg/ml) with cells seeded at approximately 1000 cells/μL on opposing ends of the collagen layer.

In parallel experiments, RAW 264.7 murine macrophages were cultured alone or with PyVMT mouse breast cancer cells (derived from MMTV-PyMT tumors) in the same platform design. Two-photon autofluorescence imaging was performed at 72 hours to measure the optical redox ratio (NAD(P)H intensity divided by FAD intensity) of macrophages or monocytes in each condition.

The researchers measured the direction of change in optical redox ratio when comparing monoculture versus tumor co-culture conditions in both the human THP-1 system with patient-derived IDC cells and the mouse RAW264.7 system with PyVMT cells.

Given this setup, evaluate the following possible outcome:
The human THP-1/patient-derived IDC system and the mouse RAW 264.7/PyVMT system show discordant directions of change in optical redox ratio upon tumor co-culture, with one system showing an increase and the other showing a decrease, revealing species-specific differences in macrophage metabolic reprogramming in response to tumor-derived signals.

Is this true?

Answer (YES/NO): YES